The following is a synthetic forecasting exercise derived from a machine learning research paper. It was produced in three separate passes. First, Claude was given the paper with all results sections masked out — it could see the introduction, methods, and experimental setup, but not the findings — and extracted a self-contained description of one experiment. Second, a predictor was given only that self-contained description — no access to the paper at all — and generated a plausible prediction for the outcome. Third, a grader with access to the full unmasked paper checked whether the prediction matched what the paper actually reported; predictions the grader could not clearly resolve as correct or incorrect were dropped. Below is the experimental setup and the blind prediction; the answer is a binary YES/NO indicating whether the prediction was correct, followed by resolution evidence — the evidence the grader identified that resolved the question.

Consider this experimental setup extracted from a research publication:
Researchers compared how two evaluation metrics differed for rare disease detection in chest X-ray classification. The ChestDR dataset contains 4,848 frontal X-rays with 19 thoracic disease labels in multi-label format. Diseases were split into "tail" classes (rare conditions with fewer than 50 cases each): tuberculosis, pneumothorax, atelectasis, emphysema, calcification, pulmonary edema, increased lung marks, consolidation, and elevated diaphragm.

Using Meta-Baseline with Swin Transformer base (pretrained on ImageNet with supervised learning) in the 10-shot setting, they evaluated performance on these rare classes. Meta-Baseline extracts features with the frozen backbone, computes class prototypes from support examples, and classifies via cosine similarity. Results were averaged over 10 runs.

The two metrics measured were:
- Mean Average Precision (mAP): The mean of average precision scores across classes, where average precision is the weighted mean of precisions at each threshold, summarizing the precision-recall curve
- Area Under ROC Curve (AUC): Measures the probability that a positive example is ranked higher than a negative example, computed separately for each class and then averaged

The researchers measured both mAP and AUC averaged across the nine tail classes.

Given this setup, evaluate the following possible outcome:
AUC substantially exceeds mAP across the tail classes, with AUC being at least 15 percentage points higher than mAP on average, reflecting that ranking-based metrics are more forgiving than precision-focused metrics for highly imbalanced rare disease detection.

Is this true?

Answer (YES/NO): YES